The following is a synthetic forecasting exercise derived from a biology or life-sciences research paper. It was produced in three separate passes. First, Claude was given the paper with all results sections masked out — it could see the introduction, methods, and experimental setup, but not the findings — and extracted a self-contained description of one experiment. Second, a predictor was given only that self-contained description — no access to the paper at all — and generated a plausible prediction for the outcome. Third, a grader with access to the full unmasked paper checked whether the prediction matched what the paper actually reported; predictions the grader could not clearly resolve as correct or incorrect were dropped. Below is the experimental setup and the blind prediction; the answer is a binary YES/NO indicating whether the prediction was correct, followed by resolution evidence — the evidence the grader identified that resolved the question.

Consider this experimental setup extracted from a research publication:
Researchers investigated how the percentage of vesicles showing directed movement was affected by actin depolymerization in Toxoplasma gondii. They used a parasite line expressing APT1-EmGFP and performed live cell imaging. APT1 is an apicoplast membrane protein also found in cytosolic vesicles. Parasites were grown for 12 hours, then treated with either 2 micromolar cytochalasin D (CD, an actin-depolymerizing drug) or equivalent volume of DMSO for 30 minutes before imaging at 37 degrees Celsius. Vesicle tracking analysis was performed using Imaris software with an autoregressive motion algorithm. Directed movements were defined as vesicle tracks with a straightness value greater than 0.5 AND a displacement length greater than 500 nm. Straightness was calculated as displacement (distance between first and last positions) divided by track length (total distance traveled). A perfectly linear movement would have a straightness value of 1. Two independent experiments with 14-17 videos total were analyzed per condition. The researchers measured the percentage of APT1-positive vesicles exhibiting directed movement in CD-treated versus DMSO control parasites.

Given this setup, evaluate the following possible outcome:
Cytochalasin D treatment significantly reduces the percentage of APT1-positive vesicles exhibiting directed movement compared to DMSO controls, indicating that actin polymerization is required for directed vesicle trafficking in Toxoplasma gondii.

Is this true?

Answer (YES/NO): YES